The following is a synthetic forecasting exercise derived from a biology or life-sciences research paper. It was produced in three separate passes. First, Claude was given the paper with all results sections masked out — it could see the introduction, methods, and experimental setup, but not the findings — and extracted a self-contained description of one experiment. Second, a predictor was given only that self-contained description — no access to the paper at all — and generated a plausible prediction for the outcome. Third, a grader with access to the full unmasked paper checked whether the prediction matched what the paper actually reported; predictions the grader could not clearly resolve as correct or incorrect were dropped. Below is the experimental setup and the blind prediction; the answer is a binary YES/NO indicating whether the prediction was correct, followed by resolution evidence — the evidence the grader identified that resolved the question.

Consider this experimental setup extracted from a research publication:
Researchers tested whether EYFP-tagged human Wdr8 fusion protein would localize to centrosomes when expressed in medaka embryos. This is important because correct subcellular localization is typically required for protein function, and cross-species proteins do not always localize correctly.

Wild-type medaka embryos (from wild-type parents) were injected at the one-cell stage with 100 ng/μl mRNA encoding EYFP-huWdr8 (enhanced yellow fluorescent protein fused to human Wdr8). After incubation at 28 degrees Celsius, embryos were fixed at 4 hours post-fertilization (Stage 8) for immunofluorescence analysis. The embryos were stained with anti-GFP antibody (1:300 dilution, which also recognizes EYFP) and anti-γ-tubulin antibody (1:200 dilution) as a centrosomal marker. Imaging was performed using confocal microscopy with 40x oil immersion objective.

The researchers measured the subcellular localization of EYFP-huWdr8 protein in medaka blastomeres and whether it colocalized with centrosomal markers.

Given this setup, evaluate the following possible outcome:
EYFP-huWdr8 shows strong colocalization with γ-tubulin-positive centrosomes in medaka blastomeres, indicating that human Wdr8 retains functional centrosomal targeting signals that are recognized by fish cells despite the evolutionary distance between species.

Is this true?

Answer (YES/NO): YES